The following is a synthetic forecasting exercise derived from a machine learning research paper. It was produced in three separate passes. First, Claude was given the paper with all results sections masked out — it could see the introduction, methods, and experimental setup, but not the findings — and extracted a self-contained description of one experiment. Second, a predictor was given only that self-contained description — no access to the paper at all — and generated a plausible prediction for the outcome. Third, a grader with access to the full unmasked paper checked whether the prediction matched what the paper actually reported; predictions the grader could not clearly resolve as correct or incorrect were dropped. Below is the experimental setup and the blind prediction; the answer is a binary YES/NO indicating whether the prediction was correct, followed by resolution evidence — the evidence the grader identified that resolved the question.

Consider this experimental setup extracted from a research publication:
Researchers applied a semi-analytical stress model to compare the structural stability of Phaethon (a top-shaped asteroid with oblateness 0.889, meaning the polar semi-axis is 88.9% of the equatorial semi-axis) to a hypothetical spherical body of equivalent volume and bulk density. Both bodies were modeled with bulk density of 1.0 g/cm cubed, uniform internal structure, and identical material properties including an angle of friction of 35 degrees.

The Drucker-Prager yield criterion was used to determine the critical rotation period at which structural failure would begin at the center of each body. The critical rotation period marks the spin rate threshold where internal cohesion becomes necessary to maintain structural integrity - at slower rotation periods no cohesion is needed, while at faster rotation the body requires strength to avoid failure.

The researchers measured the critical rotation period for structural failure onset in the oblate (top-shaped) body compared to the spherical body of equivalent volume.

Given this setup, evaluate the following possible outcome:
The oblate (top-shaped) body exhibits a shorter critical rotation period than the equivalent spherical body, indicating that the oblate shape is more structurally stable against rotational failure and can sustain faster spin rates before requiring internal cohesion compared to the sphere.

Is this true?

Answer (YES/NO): NO